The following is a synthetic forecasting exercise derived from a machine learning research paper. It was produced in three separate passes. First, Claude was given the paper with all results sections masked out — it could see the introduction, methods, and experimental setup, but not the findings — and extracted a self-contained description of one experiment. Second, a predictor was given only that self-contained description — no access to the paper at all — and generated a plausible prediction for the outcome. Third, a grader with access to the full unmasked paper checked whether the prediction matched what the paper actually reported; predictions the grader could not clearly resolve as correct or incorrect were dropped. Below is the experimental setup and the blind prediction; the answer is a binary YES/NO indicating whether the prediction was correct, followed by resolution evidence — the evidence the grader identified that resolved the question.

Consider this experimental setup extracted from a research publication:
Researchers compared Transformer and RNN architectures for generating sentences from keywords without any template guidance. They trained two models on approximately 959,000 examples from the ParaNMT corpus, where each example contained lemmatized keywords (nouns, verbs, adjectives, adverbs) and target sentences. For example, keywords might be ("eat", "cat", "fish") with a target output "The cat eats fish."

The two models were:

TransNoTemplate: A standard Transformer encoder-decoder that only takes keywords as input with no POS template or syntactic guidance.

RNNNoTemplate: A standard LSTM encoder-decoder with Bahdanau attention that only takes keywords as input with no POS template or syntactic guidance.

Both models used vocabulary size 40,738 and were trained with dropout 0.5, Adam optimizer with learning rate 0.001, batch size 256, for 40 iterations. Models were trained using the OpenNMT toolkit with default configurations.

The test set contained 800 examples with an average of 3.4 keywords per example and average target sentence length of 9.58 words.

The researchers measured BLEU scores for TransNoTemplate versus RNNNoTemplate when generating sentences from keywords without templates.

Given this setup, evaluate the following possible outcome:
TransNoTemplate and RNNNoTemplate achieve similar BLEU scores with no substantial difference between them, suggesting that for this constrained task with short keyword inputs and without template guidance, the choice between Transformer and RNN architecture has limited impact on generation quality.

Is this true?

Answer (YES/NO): NO